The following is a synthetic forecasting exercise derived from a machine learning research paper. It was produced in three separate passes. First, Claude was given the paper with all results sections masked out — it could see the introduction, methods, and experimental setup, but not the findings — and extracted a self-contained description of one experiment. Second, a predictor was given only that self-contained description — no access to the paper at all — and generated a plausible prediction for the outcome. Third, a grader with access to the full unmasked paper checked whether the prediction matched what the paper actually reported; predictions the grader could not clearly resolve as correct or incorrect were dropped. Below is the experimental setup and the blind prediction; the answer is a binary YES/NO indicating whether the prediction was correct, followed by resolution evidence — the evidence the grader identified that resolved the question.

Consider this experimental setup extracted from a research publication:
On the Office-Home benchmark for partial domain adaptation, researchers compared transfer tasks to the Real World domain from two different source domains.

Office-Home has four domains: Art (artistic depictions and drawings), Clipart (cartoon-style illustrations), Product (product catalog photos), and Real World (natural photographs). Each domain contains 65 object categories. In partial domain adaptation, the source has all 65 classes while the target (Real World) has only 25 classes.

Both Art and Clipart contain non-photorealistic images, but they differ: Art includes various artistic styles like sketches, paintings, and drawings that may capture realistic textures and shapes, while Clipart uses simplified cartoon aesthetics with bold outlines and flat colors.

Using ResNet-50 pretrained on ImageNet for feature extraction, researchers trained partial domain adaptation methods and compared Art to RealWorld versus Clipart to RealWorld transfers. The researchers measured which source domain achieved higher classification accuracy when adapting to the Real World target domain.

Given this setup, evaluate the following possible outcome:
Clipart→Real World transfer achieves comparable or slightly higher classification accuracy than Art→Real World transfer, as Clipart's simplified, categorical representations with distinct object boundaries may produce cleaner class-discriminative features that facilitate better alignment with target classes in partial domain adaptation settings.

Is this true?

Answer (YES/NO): NO